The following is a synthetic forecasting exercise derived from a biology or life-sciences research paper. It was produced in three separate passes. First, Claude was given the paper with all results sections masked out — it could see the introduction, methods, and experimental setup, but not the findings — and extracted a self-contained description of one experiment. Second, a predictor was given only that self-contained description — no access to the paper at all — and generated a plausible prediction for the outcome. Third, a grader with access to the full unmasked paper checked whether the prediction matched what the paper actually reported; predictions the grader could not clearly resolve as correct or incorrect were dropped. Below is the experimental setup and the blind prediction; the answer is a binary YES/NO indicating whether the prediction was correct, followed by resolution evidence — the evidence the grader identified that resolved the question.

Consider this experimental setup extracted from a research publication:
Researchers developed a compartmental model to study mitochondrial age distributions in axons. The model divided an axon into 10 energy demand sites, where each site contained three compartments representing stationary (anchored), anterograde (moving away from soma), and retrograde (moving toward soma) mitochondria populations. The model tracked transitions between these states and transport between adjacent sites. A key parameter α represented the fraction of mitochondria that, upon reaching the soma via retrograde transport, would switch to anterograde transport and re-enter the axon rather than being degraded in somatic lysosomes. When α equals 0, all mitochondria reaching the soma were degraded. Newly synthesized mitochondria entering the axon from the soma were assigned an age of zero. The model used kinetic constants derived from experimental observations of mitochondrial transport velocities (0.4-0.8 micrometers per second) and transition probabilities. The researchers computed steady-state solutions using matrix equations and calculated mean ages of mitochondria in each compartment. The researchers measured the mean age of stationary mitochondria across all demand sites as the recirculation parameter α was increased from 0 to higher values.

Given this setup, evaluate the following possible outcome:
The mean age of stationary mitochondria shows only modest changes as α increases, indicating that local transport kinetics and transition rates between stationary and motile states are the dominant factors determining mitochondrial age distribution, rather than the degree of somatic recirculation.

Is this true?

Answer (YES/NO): NO